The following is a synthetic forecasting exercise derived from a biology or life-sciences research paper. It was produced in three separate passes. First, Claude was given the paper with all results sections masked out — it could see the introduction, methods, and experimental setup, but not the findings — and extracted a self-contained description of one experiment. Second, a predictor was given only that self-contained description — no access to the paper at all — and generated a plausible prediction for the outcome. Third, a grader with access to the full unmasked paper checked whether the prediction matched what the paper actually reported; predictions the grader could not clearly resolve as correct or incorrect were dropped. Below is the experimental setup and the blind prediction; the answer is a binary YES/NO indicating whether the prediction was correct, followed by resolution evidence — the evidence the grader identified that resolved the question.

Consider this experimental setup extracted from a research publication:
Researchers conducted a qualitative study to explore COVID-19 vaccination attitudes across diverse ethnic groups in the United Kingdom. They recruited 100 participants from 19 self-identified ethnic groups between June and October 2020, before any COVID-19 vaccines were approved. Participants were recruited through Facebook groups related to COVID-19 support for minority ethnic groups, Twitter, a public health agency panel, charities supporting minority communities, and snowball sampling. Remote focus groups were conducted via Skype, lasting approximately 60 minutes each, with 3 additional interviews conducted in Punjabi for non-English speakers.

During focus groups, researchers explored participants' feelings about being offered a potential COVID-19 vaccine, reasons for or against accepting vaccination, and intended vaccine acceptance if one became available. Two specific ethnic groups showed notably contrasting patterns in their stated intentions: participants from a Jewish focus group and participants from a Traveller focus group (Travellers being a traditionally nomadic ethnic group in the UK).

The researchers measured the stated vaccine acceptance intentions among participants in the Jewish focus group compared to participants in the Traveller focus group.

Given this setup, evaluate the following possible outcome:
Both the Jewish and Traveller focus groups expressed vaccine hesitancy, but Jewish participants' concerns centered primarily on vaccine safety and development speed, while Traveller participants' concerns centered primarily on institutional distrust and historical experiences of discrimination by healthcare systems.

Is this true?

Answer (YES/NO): NO